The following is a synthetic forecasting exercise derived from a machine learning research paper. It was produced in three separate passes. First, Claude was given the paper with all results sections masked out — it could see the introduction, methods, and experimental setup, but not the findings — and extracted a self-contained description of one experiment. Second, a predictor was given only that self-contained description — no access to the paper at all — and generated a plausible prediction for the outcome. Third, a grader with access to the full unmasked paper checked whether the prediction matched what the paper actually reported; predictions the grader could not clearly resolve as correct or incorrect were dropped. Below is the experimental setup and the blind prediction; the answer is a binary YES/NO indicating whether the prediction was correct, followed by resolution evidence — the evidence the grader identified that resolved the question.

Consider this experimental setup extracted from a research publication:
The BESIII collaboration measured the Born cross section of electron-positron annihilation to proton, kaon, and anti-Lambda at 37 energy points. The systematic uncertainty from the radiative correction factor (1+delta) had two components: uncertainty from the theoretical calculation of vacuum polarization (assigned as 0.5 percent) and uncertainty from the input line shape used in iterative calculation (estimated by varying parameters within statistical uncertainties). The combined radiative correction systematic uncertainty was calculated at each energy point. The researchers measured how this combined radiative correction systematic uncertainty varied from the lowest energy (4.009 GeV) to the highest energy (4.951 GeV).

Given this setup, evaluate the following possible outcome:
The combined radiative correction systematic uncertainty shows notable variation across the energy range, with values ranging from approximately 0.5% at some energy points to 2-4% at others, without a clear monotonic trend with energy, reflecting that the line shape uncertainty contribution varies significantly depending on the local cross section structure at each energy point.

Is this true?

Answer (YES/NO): NO